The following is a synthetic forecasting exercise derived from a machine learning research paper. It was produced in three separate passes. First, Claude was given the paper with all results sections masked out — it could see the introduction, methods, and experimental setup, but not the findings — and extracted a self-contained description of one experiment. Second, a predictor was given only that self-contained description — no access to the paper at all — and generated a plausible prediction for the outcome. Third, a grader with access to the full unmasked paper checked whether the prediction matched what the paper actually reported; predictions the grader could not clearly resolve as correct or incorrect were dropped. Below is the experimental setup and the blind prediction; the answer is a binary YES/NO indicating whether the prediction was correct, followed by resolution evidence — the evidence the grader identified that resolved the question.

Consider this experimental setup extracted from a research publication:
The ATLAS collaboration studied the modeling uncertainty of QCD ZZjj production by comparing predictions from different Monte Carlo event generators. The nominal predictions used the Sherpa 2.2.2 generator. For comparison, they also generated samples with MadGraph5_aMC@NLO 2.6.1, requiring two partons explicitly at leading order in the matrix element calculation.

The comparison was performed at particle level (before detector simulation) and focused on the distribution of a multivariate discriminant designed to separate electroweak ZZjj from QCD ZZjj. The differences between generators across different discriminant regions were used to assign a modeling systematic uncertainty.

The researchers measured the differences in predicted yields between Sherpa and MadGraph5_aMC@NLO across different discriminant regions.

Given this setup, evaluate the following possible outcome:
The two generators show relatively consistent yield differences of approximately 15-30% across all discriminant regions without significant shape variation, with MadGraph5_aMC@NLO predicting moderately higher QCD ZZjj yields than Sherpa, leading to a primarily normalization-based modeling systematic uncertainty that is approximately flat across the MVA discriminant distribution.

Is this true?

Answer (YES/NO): NO